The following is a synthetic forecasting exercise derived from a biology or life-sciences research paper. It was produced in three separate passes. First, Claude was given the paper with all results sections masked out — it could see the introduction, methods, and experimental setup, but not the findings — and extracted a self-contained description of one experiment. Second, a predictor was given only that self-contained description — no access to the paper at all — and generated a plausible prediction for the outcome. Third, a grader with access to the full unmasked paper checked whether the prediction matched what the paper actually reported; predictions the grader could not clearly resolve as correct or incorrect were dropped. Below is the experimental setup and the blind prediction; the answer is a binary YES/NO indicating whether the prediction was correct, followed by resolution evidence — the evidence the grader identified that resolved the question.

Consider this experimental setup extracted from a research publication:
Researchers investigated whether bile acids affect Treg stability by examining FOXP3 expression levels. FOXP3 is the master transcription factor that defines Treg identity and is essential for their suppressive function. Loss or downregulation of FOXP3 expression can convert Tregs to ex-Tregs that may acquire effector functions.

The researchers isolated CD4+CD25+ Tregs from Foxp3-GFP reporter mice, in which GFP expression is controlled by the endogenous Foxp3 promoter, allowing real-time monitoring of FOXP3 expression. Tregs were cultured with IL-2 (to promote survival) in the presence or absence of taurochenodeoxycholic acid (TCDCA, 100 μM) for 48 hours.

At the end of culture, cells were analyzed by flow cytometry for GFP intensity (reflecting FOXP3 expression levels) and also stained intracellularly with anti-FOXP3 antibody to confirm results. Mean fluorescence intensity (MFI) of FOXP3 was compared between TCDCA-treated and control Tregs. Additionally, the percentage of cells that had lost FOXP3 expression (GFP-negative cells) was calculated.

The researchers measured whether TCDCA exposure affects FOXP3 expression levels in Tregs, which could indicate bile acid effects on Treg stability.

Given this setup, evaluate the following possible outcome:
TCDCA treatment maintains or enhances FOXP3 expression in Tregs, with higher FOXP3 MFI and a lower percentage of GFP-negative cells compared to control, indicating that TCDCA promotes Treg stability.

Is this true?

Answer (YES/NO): NO